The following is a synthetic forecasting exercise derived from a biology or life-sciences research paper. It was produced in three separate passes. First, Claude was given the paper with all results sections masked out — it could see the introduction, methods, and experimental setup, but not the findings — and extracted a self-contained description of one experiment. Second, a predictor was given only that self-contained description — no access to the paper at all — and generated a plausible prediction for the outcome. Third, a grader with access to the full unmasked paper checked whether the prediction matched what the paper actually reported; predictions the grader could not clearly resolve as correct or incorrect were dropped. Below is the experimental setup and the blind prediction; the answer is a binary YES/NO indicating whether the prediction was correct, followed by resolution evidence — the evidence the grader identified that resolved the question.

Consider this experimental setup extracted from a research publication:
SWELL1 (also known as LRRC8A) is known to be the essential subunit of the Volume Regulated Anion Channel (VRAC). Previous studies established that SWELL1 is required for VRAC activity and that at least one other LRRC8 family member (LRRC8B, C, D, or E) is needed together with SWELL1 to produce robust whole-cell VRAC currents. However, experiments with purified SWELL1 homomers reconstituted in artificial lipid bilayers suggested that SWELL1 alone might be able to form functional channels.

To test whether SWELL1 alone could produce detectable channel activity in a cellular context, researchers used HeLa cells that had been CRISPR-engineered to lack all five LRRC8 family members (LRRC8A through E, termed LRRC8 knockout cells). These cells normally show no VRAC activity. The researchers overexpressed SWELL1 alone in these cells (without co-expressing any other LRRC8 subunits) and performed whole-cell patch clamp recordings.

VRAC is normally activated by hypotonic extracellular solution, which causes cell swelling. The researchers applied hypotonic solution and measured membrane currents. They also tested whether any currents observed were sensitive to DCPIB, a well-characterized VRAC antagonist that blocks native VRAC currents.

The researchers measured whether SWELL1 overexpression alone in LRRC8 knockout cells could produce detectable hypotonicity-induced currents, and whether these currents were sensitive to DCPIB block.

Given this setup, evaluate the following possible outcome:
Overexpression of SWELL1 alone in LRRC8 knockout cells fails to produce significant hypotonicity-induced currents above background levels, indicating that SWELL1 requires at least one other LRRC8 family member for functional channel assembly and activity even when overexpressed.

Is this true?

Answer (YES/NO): NO